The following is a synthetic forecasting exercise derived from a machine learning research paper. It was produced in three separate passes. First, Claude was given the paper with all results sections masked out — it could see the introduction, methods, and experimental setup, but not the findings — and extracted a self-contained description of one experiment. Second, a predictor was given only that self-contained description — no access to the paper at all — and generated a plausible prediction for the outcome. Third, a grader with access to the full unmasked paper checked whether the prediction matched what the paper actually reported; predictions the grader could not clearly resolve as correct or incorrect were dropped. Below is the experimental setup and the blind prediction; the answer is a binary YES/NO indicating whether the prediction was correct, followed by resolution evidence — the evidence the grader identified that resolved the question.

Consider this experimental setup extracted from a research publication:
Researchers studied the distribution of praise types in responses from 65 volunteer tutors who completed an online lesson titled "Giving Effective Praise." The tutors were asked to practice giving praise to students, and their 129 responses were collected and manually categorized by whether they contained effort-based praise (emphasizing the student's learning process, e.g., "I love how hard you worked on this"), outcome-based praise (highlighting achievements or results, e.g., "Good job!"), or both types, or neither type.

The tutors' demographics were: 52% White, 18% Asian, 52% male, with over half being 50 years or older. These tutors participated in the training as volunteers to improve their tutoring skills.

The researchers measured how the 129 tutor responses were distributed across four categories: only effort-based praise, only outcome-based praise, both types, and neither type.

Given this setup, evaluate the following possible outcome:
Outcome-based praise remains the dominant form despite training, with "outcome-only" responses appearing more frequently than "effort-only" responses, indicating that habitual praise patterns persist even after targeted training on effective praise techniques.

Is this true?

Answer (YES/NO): NO